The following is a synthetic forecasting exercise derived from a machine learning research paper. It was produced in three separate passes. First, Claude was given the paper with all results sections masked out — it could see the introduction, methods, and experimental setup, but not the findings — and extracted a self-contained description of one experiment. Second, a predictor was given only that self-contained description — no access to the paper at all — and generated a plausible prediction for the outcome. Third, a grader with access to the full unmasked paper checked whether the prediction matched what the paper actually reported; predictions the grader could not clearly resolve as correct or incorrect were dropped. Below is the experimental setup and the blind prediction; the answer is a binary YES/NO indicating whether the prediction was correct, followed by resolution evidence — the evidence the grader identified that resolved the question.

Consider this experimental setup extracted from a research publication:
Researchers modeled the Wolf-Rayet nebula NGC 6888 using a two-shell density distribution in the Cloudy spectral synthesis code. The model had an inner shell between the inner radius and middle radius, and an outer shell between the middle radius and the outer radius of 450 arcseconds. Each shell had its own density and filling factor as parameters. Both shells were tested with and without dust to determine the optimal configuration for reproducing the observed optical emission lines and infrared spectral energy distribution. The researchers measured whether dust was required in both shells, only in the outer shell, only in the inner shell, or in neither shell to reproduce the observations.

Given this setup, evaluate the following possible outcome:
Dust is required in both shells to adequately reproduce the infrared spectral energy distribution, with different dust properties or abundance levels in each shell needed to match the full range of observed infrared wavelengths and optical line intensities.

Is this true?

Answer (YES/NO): NO